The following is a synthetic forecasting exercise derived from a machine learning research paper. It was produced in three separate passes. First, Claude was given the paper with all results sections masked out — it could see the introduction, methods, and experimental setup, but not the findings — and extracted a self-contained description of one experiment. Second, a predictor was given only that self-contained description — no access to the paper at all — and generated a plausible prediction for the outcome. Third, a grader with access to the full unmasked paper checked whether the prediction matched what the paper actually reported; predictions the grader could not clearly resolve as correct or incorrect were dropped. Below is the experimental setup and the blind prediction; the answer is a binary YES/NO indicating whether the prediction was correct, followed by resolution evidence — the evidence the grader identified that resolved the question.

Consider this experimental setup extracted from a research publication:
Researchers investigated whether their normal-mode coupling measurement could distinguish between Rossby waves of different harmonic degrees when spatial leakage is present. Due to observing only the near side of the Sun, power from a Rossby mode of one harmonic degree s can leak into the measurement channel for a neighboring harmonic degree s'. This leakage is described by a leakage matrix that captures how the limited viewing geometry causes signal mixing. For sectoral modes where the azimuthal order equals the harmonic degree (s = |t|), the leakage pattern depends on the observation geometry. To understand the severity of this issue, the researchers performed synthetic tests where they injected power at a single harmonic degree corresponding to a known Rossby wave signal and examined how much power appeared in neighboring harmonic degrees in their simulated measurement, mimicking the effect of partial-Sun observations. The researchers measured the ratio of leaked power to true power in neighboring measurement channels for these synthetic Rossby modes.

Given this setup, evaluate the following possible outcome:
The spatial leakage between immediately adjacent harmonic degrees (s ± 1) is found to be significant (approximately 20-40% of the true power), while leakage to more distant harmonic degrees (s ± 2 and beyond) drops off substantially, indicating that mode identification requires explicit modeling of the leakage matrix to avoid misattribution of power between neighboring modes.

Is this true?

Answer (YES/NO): NO